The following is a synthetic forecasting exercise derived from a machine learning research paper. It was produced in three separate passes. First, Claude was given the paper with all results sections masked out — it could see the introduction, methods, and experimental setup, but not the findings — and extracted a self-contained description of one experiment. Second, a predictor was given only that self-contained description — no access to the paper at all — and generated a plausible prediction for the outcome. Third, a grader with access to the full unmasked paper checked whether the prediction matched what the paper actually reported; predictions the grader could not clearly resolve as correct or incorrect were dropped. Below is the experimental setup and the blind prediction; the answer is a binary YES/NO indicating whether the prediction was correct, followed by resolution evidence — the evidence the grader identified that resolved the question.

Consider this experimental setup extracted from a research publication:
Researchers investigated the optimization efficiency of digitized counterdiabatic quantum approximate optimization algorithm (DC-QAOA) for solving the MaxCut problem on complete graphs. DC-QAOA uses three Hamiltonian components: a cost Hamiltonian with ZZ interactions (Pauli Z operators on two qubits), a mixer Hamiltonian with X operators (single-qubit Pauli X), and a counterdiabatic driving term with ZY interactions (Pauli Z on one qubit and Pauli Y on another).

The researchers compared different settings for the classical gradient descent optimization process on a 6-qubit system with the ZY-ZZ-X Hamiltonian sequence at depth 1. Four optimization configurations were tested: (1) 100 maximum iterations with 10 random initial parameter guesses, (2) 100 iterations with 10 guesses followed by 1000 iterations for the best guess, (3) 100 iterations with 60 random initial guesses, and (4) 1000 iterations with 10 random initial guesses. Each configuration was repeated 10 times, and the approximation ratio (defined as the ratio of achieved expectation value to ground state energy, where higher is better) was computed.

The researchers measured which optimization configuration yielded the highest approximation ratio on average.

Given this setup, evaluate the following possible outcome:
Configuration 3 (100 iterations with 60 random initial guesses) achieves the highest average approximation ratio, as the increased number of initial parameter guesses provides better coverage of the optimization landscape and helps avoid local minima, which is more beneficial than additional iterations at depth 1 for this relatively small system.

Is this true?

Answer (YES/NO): NO